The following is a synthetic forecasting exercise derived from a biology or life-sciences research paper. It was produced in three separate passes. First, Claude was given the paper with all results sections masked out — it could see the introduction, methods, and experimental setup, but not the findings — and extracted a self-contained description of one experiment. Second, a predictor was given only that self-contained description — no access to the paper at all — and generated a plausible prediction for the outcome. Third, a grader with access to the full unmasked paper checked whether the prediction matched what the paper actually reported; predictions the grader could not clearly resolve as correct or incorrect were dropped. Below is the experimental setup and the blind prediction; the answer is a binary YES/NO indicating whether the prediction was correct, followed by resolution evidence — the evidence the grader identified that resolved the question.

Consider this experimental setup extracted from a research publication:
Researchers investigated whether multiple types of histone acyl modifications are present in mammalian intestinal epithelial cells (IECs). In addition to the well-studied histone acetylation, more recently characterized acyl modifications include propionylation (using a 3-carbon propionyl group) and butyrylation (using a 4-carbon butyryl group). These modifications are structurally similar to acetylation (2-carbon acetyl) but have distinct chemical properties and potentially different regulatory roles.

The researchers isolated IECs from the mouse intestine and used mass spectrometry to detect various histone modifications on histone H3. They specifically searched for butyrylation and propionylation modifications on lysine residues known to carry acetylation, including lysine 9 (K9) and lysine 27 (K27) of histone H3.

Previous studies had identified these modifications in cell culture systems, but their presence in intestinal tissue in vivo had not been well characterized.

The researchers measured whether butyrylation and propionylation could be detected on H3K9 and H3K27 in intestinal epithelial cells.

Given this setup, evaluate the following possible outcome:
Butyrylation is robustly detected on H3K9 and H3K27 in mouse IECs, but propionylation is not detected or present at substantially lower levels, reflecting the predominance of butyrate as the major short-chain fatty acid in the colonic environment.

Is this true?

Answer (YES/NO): NO